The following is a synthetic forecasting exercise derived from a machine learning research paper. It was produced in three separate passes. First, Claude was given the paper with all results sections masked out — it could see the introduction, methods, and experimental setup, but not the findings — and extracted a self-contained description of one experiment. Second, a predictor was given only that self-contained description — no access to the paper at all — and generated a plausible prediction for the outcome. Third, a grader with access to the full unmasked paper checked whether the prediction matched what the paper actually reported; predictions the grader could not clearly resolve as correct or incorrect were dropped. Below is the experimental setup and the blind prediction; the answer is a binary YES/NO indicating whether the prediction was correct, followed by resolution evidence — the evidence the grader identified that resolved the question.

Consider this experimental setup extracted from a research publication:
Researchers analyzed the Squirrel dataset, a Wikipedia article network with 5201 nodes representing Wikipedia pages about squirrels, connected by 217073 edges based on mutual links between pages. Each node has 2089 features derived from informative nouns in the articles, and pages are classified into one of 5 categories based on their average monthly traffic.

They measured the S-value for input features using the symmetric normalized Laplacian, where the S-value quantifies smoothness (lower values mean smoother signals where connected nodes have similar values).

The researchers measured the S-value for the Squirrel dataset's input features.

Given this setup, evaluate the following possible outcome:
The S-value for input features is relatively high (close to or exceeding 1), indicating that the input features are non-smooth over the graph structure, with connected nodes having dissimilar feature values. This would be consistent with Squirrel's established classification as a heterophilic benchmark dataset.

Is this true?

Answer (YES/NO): YES